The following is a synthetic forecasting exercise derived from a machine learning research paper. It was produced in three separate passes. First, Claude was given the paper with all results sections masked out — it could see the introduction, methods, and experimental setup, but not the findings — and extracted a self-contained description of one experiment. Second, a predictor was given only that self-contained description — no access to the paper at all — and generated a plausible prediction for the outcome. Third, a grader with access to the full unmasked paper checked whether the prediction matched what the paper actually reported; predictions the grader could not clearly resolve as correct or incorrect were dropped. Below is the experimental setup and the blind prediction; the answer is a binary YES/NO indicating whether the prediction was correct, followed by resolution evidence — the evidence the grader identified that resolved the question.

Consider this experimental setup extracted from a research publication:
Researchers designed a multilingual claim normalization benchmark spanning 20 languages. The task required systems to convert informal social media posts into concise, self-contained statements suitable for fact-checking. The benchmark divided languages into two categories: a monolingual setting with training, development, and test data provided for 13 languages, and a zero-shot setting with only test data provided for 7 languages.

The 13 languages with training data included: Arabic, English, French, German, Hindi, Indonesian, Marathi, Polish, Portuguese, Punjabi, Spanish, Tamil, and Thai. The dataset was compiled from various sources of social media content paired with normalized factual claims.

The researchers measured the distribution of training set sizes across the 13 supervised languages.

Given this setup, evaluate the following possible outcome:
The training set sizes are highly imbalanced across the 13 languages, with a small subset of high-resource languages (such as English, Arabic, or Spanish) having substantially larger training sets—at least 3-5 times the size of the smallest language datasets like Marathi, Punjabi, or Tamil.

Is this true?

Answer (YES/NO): NO